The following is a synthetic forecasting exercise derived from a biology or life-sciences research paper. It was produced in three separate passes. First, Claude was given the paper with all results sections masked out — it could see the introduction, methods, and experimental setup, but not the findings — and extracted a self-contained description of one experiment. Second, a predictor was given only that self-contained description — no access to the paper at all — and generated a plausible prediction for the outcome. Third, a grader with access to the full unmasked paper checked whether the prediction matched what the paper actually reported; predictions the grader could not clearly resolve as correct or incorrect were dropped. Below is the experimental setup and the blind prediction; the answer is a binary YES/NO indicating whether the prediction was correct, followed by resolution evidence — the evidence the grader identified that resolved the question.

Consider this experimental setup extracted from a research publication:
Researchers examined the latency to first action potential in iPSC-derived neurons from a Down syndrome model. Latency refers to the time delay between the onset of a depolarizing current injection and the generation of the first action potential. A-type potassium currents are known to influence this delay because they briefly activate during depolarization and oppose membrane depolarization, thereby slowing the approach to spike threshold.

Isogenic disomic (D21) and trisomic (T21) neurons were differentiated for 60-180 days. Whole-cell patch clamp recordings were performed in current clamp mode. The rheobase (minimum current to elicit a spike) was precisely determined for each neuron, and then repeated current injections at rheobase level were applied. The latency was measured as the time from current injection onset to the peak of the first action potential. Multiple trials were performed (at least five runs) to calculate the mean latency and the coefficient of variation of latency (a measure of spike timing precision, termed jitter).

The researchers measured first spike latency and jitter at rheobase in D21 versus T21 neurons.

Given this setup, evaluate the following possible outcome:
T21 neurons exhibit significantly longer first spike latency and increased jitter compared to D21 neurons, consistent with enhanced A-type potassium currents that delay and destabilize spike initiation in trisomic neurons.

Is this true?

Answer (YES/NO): NO